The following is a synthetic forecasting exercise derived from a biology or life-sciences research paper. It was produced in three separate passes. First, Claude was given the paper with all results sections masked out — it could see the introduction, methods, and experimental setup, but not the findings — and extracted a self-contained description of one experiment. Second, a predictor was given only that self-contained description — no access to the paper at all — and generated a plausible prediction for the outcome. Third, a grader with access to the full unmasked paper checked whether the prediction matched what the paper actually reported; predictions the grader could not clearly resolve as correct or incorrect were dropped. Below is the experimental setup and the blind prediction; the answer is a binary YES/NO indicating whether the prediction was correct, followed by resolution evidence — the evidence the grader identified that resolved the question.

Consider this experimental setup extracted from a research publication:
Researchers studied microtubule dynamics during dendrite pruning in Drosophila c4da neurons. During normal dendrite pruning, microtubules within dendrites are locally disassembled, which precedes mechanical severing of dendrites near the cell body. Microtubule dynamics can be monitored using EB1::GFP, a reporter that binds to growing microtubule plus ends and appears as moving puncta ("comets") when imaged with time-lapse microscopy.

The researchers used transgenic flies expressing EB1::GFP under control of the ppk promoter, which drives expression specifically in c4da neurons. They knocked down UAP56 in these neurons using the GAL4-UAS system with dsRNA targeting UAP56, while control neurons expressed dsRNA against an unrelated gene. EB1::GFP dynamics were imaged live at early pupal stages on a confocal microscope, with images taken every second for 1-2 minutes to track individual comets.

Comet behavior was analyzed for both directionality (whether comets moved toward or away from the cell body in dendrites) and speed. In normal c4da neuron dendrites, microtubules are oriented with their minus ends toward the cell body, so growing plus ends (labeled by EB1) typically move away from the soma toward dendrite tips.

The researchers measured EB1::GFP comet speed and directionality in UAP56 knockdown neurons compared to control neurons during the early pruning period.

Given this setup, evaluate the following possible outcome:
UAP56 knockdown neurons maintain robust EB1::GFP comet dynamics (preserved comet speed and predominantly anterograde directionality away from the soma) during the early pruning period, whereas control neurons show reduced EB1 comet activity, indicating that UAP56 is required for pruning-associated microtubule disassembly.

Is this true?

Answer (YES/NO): NO